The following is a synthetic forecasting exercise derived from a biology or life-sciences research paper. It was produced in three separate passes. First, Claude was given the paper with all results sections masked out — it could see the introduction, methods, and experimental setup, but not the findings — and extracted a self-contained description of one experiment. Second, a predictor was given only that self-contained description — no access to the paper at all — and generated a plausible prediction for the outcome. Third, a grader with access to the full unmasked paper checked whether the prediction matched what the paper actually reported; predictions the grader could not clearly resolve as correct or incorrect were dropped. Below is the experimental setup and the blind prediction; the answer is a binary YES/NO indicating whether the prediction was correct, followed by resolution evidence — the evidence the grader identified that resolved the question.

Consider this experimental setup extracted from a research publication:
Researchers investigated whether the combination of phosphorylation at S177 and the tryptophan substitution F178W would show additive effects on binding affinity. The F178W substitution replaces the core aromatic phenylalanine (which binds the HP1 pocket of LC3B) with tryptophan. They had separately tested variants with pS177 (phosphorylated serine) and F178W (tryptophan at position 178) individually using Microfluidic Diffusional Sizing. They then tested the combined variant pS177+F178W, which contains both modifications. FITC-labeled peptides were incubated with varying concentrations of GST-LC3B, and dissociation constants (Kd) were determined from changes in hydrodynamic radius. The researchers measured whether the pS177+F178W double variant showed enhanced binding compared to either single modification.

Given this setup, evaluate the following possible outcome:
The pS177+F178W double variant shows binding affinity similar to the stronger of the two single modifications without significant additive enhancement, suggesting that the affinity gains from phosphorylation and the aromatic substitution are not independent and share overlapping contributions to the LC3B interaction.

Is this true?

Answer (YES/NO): NO